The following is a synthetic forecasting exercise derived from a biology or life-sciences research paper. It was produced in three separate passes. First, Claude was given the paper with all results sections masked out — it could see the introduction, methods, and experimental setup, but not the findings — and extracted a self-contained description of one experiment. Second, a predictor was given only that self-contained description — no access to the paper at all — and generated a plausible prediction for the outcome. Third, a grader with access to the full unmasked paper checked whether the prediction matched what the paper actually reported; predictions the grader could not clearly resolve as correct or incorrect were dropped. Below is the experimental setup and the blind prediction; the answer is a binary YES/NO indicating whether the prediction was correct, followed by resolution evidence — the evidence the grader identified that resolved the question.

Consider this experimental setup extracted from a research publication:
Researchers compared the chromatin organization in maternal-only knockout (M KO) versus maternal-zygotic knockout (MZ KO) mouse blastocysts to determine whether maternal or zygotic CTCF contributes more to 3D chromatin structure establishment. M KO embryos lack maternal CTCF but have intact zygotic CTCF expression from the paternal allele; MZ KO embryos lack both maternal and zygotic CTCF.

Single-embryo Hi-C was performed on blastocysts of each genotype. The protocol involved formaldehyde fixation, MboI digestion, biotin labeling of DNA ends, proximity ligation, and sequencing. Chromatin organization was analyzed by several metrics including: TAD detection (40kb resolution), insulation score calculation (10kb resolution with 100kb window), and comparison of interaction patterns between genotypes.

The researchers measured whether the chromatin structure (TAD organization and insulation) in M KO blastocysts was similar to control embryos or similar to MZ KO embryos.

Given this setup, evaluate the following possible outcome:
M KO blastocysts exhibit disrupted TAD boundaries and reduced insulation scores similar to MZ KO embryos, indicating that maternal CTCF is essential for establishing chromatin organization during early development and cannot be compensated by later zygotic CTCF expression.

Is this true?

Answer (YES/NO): NO